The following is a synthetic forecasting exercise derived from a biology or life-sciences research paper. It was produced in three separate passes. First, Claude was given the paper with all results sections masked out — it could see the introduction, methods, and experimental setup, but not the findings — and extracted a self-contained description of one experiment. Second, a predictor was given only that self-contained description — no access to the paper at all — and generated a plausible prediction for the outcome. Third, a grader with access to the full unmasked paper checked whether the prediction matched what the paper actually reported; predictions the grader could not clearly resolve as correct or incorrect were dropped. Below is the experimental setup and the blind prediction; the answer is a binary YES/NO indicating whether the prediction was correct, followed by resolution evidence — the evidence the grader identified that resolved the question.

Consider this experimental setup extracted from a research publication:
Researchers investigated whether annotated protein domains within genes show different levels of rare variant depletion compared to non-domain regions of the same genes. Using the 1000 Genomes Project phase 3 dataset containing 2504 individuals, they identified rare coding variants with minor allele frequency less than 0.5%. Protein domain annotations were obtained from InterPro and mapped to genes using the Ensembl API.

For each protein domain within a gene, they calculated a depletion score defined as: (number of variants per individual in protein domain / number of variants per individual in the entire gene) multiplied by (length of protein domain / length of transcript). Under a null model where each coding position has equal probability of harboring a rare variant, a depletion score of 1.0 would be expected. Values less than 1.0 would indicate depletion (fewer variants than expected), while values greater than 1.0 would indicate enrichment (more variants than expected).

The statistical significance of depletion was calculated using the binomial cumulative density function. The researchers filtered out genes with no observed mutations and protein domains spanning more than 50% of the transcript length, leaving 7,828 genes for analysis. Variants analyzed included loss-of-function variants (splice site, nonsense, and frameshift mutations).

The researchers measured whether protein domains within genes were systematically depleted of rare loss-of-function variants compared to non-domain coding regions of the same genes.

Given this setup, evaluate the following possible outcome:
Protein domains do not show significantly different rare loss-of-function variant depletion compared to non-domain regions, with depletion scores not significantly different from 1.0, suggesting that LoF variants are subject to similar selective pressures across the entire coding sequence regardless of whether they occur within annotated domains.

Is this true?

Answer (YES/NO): NO